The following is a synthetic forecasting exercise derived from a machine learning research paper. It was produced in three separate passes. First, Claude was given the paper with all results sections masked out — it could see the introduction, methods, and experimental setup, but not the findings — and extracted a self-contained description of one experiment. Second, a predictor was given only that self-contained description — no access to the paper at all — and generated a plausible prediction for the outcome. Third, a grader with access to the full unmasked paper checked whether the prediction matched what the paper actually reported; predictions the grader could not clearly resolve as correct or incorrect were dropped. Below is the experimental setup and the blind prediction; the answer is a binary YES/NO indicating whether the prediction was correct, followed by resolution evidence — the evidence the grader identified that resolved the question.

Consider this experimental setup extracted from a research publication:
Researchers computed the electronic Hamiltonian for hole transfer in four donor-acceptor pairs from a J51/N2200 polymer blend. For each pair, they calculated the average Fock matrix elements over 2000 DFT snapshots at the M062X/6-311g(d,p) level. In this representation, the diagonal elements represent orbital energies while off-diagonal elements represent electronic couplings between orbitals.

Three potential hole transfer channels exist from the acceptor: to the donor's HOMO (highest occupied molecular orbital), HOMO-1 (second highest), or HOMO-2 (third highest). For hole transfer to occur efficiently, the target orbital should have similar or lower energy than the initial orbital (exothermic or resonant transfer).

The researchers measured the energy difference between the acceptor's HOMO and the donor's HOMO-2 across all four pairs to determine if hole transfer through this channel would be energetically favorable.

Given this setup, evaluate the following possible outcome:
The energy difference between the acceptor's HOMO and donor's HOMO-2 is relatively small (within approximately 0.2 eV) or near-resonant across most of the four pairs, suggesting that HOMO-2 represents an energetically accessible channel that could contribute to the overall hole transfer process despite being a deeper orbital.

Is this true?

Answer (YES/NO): NO